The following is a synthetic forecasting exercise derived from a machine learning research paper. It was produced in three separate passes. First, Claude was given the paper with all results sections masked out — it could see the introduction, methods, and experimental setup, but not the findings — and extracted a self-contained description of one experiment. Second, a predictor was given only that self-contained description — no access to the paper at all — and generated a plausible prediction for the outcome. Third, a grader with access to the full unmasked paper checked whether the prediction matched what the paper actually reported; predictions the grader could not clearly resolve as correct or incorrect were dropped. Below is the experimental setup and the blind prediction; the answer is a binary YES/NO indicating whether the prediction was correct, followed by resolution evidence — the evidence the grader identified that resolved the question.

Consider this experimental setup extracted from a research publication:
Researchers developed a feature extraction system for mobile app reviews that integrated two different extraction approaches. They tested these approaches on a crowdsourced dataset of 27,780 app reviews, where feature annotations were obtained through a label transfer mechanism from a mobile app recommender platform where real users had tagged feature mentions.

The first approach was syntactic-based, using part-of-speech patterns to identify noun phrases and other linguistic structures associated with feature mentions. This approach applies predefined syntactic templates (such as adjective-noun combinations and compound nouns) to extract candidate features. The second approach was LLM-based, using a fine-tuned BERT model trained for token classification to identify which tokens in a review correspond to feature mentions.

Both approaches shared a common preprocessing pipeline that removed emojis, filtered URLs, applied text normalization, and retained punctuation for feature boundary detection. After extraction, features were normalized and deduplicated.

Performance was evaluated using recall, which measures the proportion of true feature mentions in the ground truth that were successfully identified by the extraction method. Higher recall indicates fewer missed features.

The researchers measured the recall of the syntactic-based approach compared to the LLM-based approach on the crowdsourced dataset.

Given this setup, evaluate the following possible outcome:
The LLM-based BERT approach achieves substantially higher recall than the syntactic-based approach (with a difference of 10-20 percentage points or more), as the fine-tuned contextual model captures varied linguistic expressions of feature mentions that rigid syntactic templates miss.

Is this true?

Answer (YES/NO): YES